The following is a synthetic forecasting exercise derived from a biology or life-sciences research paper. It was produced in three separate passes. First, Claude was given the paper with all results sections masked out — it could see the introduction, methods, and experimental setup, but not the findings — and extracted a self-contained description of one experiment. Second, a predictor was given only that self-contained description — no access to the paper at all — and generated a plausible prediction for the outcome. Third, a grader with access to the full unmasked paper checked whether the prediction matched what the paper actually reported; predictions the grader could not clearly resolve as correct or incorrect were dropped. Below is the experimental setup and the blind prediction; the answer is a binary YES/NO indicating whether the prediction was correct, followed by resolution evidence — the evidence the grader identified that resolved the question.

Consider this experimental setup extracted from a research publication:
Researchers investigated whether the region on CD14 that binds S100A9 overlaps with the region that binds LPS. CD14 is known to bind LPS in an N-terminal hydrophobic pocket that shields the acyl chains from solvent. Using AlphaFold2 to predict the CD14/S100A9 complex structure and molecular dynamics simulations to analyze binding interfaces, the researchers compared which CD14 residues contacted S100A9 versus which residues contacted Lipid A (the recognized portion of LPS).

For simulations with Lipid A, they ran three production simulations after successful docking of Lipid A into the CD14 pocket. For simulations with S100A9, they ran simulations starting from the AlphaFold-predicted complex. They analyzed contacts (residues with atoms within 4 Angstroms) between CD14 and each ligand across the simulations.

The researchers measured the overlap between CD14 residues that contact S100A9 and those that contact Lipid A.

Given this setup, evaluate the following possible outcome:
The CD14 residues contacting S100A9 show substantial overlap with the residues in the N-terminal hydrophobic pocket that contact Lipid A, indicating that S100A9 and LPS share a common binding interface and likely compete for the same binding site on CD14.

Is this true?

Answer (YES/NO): NO